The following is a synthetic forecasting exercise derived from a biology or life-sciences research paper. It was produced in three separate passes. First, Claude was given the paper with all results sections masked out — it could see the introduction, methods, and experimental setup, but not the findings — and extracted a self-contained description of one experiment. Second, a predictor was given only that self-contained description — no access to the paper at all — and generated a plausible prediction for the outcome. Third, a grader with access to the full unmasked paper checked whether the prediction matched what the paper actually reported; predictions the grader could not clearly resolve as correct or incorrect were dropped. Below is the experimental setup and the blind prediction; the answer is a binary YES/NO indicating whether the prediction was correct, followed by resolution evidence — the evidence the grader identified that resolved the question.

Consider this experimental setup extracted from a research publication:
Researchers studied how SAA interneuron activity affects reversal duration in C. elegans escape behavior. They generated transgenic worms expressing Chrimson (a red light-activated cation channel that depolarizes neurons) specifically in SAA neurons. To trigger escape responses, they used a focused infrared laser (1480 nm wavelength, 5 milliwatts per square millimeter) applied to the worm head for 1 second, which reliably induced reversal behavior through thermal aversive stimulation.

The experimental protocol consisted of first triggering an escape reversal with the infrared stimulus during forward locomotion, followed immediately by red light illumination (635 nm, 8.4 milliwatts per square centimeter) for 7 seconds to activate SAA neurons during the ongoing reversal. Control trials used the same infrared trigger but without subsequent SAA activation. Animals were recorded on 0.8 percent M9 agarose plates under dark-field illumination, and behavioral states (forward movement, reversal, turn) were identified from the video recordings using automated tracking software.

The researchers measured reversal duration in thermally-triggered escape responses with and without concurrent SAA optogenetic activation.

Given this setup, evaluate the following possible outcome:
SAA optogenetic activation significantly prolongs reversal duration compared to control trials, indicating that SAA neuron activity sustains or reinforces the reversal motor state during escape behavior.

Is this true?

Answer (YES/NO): NO